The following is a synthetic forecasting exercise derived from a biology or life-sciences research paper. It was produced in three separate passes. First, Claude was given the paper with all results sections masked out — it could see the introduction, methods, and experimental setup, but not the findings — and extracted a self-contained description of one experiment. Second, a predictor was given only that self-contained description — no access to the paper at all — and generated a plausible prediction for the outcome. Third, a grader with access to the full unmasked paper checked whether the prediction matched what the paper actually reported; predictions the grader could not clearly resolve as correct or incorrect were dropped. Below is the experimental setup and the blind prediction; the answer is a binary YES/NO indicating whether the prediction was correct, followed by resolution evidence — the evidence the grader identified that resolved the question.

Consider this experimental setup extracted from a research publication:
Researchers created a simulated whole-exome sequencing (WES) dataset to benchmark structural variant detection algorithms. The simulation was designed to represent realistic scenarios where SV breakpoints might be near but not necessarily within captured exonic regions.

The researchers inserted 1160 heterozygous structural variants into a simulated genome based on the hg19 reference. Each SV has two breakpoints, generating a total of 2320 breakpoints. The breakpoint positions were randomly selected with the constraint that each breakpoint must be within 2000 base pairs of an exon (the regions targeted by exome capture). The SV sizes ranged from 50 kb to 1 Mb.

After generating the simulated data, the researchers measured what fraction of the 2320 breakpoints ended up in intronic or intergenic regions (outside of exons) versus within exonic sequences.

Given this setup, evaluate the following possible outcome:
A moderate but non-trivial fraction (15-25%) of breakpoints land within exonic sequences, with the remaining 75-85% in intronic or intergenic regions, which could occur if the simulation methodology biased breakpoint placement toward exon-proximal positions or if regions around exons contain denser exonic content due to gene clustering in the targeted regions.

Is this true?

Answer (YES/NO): NO